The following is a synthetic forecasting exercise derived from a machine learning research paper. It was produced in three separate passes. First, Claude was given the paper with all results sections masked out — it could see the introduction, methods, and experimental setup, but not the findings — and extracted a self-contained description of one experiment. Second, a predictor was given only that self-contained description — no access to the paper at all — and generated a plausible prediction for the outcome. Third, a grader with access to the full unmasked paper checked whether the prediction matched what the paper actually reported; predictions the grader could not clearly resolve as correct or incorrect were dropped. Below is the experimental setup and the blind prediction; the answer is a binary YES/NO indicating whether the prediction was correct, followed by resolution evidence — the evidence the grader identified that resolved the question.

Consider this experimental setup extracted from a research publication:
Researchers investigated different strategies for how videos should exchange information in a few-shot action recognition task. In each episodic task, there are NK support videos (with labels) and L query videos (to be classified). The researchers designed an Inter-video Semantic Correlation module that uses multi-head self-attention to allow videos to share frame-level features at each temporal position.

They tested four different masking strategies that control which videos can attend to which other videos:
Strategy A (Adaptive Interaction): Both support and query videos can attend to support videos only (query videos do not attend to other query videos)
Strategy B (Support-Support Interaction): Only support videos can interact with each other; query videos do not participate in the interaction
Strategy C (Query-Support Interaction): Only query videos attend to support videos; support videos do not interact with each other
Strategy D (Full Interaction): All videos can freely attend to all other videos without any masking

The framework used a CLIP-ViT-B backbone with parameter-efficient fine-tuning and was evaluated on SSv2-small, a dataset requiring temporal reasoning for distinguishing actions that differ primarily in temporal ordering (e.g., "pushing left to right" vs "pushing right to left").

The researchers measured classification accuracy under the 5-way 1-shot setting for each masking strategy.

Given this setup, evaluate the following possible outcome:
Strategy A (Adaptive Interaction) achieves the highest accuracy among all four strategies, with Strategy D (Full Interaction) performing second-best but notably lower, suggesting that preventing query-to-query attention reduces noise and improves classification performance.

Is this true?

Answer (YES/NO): NO